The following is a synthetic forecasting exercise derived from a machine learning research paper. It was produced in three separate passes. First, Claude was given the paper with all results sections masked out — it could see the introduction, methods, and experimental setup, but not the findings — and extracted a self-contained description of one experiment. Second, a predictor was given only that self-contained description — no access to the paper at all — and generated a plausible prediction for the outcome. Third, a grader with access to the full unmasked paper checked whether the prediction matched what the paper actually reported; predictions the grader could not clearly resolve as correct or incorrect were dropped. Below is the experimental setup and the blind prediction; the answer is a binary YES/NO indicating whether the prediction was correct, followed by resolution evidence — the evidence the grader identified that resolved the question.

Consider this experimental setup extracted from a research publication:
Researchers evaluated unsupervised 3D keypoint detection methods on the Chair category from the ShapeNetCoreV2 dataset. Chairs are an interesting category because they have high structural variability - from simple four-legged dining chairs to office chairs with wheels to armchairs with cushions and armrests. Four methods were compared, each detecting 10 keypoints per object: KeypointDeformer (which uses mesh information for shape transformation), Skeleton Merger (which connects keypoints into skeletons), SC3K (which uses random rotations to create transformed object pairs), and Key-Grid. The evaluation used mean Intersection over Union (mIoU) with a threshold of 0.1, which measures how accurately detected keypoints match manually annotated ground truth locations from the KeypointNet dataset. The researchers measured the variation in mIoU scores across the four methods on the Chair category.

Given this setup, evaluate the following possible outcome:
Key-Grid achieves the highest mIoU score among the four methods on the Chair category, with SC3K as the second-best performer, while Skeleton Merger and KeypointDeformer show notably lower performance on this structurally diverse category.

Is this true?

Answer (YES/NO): NO